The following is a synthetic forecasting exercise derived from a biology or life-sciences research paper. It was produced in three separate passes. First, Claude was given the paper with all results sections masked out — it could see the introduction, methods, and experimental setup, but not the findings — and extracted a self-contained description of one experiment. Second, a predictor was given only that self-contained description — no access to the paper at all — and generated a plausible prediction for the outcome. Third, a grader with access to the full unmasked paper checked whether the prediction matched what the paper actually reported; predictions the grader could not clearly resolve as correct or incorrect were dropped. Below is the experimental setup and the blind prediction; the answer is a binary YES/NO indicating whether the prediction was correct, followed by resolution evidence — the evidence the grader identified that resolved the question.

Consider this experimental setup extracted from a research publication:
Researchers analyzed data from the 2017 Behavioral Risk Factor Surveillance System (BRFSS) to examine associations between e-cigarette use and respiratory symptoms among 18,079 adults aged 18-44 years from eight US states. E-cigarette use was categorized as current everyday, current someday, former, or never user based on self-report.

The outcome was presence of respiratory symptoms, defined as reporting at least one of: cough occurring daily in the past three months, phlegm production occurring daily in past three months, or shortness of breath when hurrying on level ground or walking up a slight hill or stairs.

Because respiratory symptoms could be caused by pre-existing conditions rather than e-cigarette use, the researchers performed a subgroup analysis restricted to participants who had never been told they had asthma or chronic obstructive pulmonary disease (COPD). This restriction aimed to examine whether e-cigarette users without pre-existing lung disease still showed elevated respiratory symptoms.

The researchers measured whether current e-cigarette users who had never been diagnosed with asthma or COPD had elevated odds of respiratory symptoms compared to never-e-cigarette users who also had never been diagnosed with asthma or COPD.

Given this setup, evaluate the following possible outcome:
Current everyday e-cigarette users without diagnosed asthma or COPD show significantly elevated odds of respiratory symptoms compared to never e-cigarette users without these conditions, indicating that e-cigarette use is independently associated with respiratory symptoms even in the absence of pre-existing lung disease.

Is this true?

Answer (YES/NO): NO